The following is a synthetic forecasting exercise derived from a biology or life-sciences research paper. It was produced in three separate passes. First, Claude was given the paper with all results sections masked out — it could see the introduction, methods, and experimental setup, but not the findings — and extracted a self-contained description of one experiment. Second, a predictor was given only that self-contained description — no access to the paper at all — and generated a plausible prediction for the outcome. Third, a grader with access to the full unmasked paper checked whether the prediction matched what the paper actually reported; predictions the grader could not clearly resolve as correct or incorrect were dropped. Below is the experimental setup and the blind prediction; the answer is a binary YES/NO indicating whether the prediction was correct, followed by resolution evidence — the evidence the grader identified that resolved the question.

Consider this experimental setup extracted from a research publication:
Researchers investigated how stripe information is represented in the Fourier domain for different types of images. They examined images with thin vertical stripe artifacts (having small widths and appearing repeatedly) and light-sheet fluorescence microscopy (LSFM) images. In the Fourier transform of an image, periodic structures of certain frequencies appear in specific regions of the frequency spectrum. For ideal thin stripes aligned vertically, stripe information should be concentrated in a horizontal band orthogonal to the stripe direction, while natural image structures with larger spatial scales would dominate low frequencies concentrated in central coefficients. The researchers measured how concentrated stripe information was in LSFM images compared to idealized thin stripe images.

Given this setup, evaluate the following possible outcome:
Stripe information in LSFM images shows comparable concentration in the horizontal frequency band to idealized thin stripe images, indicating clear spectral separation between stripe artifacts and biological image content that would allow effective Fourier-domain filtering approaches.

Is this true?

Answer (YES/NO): NO